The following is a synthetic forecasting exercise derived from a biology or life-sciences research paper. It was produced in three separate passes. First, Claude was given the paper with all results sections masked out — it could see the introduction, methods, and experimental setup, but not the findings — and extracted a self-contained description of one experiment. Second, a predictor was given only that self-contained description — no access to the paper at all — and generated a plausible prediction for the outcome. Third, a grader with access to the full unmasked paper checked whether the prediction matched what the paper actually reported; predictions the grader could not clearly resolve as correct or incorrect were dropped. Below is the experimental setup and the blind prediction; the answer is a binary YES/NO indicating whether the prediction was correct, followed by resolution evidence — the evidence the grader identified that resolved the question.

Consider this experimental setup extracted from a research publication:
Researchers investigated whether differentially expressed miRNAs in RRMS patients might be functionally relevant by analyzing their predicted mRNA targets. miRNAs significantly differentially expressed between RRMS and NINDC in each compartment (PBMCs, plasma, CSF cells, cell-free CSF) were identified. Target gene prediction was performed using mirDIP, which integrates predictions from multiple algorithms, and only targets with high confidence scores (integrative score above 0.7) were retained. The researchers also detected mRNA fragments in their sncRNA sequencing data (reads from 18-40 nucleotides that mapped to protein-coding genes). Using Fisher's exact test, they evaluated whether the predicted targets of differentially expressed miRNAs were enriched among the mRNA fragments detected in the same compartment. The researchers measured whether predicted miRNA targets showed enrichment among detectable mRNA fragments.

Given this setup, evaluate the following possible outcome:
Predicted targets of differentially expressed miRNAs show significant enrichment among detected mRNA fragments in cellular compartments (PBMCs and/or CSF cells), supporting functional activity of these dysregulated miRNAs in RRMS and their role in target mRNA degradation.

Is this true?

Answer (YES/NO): NO